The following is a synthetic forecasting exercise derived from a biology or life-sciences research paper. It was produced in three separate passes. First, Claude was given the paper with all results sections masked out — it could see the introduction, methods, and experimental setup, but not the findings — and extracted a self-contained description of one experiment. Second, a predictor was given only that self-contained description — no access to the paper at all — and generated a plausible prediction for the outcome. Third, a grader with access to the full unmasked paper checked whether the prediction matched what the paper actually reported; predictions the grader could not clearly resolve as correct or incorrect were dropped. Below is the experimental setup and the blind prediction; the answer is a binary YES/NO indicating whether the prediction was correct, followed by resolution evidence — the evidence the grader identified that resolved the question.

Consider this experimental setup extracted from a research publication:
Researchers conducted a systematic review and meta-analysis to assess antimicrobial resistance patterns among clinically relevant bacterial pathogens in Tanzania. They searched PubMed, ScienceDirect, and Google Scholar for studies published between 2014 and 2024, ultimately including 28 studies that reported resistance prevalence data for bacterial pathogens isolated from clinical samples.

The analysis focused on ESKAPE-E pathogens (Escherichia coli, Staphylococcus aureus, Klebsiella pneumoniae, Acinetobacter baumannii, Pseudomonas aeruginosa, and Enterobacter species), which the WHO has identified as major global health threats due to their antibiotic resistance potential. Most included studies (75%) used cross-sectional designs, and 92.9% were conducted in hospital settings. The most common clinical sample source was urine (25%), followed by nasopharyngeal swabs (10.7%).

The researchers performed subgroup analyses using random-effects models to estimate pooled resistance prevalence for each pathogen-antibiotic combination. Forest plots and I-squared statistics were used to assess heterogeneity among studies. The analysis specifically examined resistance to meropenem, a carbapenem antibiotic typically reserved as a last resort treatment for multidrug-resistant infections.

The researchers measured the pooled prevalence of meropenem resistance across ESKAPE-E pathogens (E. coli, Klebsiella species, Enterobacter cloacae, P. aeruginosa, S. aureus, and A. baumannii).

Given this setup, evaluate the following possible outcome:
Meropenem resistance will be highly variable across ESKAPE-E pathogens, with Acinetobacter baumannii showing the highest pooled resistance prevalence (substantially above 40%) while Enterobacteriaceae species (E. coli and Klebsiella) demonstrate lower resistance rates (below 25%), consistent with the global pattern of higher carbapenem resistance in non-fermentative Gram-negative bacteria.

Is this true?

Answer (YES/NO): YES